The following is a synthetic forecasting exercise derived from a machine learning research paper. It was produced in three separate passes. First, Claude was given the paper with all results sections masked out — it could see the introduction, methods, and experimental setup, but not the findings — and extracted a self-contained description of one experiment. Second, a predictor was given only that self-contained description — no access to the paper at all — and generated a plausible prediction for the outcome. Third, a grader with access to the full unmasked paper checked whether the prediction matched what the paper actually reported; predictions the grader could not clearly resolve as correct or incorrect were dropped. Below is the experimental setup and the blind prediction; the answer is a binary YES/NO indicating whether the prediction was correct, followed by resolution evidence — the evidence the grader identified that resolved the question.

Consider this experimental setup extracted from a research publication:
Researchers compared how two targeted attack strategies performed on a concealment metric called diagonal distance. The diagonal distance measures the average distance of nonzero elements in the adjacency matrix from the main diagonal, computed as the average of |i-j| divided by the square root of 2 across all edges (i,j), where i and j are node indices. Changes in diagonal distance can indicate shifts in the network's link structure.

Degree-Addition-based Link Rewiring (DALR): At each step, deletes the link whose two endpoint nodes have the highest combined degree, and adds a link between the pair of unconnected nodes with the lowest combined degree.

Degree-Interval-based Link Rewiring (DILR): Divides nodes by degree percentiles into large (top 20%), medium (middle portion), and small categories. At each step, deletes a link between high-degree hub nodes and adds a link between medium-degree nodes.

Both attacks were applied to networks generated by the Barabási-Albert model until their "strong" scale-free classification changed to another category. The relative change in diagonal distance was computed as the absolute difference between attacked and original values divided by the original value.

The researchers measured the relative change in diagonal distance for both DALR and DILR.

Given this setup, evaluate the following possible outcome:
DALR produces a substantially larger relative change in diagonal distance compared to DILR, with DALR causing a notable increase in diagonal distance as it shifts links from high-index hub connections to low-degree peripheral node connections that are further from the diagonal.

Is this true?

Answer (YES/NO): NO